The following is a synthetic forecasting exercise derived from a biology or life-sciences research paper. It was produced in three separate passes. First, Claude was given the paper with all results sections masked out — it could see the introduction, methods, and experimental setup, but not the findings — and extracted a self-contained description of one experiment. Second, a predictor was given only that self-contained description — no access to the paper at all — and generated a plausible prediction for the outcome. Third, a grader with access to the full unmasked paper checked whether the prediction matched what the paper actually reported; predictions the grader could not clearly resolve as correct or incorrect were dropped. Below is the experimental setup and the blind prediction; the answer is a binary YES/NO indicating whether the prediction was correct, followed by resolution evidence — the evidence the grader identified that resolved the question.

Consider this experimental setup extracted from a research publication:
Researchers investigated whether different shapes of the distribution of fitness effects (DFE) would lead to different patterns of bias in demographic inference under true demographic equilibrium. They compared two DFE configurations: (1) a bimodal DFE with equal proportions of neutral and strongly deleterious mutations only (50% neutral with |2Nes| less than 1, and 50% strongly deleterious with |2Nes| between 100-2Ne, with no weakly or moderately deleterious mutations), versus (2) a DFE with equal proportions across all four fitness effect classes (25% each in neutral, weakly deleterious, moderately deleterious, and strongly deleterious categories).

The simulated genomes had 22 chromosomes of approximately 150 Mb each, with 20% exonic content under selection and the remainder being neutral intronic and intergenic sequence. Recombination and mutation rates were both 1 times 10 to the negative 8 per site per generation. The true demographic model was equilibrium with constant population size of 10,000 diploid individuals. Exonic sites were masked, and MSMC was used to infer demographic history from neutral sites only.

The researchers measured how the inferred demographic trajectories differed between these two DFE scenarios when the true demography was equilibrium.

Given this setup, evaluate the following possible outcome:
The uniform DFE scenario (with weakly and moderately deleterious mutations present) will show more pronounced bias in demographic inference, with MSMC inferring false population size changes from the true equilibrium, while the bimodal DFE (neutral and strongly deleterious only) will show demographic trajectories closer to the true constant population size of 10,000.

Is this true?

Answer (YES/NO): NO